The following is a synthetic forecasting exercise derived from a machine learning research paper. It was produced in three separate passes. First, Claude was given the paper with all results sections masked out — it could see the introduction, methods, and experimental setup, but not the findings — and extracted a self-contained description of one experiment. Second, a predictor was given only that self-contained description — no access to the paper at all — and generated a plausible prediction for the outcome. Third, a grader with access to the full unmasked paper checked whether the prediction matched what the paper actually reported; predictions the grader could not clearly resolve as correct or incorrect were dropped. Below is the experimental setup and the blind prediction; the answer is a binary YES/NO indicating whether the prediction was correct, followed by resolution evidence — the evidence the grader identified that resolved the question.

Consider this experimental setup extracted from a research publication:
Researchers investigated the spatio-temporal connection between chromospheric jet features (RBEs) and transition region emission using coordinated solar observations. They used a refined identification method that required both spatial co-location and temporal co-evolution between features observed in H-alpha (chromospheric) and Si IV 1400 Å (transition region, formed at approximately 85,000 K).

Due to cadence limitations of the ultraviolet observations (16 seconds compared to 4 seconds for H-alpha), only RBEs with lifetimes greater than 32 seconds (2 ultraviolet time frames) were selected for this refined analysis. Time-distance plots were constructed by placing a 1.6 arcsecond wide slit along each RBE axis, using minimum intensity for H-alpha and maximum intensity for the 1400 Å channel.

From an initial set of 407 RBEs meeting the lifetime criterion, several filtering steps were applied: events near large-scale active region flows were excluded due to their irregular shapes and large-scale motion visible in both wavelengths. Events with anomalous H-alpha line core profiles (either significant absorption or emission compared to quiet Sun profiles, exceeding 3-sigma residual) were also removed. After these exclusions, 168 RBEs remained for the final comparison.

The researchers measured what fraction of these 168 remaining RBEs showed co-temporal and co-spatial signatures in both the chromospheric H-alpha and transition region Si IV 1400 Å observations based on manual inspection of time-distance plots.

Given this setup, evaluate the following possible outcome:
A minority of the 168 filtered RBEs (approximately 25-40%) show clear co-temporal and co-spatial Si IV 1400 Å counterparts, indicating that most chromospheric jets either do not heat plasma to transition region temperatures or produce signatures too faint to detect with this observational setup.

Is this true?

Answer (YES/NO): NO